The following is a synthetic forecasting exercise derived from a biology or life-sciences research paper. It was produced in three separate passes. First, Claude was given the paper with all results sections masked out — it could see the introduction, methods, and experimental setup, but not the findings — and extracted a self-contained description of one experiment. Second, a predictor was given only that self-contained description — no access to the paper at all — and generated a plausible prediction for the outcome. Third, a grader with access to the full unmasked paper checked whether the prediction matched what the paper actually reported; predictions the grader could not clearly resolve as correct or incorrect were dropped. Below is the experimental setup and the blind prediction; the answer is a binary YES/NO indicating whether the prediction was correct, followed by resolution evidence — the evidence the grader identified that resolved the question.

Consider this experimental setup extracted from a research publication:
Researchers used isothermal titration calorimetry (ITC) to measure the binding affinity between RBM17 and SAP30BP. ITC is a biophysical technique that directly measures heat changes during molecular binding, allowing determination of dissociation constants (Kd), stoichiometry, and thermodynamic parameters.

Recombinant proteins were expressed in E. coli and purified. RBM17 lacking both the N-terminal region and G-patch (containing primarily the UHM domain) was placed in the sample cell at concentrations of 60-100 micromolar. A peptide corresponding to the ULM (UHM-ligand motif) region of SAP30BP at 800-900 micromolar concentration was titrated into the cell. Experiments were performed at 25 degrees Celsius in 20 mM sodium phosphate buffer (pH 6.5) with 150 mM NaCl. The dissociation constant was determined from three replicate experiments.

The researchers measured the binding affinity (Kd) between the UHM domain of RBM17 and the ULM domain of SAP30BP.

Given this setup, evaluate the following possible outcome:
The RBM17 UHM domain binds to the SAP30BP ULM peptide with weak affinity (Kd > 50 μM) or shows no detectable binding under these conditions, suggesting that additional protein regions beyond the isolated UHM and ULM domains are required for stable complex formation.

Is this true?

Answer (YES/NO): NO